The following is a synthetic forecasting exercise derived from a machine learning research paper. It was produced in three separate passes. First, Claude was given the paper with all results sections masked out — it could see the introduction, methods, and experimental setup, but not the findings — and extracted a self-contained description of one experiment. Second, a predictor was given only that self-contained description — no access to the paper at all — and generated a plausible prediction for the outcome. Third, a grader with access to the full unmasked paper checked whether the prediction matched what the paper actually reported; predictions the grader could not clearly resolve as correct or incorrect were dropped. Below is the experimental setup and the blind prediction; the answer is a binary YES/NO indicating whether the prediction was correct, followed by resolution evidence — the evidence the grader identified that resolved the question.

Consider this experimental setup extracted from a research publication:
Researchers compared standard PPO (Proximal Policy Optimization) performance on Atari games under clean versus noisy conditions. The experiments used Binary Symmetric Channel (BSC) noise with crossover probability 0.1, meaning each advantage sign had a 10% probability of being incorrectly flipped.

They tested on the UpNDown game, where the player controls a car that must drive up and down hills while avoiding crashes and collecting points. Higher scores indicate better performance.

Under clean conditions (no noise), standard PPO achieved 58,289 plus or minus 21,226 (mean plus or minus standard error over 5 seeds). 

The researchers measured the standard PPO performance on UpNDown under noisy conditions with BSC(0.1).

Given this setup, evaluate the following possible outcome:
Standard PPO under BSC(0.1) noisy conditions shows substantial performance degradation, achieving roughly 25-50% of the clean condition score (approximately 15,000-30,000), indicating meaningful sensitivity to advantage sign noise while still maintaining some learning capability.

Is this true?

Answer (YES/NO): NO